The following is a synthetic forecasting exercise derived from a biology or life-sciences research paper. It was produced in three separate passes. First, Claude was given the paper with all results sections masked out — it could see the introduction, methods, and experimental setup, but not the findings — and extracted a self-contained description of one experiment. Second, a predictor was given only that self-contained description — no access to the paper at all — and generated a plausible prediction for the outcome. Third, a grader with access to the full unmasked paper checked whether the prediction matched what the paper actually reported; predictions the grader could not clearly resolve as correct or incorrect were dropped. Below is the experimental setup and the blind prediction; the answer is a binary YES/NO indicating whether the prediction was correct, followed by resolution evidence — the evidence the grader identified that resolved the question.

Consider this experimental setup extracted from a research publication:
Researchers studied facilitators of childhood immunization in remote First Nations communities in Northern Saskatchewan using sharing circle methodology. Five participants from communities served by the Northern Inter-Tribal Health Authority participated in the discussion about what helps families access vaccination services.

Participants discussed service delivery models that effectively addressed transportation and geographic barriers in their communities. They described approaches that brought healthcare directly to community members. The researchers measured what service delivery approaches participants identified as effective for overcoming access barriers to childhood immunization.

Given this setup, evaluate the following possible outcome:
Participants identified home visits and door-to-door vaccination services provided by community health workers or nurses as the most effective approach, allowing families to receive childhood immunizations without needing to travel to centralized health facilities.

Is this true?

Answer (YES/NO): NO